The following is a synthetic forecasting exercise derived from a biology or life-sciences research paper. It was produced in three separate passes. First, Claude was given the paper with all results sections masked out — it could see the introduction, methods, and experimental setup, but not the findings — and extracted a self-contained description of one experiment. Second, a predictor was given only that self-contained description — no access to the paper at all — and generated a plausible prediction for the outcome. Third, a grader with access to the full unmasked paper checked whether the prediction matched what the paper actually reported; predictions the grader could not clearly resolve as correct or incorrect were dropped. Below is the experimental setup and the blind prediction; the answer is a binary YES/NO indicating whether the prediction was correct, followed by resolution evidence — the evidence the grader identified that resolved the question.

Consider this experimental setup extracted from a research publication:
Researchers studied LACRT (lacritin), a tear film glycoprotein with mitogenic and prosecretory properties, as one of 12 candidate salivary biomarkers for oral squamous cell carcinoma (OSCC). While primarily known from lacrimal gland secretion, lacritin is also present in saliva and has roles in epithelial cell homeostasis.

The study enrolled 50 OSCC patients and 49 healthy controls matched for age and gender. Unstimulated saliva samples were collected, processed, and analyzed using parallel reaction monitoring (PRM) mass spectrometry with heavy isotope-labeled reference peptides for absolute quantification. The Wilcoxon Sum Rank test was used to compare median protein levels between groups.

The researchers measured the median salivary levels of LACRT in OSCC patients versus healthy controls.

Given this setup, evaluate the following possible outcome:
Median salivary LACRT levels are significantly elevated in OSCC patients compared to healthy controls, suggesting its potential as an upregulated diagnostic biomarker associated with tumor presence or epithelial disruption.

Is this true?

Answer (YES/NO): NO